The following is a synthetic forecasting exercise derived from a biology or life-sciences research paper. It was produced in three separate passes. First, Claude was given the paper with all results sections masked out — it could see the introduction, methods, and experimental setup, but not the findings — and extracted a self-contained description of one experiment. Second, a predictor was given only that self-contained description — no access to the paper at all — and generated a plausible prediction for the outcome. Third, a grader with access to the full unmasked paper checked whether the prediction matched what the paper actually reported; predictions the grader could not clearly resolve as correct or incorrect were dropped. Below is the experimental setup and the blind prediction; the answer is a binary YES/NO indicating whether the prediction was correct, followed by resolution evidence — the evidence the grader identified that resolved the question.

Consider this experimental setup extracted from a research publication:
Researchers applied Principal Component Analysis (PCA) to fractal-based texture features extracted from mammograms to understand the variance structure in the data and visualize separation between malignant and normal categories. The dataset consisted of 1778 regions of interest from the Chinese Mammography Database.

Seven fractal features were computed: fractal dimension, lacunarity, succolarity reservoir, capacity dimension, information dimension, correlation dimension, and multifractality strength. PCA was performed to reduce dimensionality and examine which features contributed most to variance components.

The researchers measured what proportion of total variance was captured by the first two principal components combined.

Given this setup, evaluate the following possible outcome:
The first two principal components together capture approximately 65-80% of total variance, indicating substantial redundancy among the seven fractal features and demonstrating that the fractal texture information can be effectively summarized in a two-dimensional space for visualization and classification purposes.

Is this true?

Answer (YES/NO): YES